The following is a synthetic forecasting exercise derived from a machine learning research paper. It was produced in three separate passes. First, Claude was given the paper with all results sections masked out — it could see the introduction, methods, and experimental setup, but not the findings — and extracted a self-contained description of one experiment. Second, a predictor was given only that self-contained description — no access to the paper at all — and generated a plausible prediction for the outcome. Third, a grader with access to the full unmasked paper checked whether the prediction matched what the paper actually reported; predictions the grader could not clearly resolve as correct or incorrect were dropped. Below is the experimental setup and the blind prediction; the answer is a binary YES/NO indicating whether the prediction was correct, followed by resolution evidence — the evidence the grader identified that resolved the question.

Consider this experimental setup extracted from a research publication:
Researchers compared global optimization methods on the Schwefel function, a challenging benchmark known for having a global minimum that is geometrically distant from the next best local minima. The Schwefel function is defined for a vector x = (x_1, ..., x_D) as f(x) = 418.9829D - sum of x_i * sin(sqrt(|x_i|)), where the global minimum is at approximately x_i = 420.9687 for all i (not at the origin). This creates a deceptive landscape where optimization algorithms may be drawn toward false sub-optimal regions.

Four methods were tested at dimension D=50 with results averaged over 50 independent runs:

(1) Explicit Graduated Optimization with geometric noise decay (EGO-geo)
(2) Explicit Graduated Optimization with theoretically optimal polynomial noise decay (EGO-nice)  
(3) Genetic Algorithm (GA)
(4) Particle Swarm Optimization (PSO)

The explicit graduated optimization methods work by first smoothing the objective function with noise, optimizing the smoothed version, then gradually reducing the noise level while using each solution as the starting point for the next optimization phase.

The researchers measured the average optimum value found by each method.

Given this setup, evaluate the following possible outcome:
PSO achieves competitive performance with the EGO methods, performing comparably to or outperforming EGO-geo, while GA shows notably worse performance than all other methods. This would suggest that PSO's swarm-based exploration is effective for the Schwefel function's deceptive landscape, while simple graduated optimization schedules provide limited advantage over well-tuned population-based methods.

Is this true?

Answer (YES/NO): NO